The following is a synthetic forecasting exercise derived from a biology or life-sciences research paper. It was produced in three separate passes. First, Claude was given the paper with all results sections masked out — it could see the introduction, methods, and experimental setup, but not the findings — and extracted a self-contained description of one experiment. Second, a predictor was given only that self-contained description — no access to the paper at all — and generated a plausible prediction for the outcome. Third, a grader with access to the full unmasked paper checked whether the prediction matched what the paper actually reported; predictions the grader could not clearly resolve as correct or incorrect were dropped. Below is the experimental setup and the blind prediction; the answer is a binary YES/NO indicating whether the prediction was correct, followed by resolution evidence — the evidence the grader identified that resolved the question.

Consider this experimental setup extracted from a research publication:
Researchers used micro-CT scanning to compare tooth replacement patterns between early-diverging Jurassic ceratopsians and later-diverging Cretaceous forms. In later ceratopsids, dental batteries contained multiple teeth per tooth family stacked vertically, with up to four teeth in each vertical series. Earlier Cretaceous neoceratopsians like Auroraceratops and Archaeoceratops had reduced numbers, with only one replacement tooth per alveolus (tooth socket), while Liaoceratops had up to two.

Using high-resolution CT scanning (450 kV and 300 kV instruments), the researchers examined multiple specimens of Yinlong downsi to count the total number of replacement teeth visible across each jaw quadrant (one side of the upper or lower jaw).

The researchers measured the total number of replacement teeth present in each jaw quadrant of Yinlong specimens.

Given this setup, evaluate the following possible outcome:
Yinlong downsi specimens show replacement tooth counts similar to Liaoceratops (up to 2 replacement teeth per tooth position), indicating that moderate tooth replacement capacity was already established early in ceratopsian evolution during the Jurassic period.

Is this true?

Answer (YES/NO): NO